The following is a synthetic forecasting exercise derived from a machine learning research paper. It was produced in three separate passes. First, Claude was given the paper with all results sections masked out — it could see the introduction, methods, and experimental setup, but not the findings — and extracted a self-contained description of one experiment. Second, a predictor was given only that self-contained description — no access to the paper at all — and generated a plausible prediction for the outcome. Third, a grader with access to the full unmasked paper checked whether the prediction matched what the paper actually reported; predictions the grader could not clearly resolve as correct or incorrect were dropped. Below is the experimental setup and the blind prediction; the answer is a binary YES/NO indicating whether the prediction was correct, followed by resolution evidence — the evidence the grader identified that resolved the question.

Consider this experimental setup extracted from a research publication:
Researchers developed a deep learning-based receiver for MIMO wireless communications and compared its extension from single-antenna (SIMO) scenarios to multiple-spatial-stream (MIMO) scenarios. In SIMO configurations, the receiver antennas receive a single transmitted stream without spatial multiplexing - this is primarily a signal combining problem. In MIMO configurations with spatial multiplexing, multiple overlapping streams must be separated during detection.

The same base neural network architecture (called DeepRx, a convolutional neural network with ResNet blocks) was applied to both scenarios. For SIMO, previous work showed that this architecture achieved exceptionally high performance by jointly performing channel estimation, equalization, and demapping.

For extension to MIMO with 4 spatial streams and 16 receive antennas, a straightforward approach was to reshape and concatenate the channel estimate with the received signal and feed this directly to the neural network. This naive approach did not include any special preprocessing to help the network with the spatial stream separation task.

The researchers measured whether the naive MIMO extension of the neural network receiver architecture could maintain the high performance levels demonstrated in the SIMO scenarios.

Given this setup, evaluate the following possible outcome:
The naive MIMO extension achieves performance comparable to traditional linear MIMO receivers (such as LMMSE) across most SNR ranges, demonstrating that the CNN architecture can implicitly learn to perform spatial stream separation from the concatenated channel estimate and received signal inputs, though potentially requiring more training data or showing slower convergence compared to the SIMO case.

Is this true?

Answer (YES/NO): NO